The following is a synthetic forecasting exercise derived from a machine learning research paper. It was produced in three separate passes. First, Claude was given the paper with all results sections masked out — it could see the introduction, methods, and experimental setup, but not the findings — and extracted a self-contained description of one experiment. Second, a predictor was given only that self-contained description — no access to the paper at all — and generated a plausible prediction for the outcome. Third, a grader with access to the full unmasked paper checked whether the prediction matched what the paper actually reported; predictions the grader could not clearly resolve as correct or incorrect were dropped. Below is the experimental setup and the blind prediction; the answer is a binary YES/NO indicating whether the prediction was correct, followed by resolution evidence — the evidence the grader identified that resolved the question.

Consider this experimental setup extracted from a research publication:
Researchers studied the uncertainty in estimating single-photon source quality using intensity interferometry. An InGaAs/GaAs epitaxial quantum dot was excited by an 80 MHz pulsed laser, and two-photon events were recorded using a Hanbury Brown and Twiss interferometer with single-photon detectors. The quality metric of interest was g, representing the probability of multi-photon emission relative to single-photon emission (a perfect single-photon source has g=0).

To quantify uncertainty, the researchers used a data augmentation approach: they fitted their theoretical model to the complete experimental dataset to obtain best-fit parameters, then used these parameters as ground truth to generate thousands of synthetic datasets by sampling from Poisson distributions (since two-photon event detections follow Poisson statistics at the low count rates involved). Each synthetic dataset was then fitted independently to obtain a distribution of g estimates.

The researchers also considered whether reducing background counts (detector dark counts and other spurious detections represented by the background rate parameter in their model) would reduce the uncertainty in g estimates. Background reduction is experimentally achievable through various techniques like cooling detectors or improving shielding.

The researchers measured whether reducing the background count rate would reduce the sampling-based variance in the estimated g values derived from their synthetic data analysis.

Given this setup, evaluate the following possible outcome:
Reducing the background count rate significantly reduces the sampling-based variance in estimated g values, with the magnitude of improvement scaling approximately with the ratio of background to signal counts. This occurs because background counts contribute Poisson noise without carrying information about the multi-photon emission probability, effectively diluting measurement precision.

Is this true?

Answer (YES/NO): NO